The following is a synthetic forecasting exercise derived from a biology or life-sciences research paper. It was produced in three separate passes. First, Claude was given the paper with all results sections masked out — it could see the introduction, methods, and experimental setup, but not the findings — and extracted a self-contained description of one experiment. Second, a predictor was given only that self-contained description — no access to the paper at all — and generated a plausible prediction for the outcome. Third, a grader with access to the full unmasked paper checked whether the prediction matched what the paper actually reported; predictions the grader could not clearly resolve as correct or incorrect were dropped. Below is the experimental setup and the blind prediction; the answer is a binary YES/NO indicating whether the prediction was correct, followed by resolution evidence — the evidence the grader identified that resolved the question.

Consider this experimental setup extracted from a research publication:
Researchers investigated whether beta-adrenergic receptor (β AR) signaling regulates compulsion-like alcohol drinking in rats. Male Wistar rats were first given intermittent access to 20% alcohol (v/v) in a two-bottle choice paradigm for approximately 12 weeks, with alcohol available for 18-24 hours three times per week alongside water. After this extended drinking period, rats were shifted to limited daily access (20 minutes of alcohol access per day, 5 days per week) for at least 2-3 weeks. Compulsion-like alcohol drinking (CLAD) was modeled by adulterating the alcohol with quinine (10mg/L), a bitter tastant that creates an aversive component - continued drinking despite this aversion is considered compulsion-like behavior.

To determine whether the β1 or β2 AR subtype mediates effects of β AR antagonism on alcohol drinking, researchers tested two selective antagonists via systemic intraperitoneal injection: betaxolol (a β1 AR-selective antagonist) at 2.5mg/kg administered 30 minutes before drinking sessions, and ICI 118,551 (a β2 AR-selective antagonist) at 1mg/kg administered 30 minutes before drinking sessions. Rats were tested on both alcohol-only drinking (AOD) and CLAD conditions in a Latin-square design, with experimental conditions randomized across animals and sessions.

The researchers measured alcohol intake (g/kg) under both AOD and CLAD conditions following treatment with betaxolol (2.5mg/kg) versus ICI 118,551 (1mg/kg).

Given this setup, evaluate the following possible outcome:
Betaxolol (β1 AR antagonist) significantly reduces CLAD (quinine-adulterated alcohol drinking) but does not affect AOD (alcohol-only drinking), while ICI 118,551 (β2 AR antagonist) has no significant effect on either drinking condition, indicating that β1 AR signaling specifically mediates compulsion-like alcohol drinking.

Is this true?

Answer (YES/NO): NO